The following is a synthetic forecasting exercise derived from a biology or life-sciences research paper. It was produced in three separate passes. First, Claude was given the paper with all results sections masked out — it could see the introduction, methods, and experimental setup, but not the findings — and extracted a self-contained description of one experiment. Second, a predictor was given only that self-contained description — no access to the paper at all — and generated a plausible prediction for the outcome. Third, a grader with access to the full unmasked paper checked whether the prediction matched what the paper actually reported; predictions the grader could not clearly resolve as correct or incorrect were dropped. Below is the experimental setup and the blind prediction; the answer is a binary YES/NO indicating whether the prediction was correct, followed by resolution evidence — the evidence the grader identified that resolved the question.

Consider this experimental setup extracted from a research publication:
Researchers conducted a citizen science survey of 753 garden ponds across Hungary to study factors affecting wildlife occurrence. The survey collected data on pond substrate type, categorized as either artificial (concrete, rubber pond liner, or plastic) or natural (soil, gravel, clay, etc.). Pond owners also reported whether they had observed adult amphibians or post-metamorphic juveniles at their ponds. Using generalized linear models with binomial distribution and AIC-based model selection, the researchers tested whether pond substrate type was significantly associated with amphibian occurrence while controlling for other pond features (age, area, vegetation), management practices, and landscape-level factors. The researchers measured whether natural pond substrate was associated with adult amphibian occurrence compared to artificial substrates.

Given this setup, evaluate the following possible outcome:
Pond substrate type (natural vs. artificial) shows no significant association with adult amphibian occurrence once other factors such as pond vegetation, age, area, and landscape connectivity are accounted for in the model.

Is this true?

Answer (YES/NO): NO